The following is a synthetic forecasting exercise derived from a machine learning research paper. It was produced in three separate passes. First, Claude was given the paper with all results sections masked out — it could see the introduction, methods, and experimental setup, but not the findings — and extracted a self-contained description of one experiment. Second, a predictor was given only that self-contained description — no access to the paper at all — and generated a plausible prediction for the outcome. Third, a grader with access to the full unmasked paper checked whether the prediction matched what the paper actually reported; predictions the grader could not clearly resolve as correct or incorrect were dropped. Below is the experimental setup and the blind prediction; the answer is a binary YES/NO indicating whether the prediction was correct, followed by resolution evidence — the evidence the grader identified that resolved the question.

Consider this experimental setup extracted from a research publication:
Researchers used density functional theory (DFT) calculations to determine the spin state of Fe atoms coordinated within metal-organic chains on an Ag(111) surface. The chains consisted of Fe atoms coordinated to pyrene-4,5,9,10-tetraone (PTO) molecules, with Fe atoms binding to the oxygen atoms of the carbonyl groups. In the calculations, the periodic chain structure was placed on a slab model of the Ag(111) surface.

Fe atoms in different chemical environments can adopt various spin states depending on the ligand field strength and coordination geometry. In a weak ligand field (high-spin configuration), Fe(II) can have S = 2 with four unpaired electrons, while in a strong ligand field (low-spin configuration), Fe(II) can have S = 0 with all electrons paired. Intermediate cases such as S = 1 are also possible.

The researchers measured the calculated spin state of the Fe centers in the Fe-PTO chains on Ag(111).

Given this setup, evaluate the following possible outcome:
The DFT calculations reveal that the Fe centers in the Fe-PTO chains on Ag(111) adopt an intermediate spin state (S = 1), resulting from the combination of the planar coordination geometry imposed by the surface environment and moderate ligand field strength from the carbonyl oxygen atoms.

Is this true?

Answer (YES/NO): NO